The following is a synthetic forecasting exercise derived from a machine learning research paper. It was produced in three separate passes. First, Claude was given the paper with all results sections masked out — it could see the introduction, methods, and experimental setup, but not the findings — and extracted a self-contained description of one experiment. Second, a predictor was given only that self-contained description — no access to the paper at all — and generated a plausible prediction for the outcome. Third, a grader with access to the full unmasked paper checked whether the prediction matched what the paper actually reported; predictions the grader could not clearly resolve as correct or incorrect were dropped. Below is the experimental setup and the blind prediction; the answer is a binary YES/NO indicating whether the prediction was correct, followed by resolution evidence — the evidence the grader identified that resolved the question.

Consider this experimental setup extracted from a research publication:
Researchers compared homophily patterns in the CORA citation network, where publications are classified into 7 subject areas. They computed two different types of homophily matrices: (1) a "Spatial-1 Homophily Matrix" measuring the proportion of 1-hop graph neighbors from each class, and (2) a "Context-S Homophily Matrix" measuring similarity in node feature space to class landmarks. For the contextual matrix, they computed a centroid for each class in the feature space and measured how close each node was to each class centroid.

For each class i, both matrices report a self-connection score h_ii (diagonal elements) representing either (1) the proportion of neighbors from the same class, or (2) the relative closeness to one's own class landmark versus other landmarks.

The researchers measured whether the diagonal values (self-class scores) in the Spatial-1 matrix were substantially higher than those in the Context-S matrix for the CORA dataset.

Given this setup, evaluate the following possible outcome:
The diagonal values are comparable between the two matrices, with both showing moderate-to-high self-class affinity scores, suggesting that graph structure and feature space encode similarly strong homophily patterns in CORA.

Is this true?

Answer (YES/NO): NO